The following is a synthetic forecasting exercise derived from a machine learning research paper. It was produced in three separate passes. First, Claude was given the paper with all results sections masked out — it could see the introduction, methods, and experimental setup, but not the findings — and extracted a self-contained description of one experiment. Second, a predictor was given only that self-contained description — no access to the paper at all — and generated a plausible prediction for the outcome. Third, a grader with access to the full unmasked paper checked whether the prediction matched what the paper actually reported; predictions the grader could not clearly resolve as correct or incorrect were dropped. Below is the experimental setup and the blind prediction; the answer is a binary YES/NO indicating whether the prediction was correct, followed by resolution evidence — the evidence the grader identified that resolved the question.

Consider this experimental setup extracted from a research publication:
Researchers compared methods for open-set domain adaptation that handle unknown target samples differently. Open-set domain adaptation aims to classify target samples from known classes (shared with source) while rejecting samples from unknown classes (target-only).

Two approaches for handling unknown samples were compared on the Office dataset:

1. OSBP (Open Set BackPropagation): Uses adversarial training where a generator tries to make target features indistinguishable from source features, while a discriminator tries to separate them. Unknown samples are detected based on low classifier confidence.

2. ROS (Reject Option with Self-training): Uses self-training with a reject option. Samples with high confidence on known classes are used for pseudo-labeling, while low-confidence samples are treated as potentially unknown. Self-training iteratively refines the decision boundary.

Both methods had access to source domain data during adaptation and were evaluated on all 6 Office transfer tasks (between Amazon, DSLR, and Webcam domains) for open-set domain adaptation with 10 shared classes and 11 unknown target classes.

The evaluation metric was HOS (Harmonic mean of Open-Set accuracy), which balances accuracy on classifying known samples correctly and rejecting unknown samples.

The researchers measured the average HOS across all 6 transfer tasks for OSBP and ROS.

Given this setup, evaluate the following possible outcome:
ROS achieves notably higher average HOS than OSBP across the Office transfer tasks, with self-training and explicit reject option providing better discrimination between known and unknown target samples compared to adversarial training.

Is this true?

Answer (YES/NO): YES